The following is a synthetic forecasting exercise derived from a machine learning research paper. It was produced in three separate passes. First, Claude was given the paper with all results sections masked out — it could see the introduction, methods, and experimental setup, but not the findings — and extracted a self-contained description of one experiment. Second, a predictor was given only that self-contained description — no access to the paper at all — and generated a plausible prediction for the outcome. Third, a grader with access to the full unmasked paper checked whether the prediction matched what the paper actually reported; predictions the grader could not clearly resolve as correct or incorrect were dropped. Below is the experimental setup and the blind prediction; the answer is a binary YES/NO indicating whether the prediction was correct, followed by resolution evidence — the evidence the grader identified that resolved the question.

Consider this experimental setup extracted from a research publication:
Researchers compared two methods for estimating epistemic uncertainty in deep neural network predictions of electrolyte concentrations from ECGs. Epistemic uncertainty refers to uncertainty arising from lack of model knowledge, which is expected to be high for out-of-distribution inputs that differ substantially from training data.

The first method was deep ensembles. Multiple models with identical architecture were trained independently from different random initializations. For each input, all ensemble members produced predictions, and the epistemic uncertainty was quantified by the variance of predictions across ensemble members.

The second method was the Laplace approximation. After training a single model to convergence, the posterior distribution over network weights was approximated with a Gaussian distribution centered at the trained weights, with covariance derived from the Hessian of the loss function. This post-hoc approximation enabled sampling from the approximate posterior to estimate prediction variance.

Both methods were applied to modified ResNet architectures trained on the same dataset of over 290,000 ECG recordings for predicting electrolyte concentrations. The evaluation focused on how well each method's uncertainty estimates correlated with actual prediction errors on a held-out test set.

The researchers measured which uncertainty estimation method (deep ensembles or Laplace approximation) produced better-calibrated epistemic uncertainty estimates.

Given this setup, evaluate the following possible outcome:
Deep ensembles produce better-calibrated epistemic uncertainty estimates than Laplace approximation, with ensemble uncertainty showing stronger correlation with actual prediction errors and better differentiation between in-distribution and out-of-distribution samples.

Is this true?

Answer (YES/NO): YES